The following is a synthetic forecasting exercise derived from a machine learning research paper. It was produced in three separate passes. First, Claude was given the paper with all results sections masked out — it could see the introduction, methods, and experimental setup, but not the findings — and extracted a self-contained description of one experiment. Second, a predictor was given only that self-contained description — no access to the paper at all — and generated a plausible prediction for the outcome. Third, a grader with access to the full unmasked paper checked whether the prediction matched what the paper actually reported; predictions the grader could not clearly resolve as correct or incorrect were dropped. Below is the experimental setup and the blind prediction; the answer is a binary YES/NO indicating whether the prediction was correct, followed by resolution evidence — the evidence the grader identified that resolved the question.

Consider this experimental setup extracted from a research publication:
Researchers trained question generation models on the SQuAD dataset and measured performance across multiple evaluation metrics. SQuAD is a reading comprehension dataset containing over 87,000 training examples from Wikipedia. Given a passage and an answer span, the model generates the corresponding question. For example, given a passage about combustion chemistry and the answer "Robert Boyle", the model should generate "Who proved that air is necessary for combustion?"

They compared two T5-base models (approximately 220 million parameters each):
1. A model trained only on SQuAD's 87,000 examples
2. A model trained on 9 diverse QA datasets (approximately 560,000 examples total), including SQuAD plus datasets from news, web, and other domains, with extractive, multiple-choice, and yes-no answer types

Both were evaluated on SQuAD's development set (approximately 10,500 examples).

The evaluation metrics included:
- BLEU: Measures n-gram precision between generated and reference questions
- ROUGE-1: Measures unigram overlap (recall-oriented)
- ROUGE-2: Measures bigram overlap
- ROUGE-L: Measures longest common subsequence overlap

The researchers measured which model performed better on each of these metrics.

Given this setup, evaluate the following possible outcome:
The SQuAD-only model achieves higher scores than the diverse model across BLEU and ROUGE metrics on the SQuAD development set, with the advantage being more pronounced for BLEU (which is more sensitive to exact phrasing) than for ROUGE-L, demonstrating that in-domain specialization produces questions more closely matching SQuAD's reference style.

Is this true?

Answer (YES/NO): NO